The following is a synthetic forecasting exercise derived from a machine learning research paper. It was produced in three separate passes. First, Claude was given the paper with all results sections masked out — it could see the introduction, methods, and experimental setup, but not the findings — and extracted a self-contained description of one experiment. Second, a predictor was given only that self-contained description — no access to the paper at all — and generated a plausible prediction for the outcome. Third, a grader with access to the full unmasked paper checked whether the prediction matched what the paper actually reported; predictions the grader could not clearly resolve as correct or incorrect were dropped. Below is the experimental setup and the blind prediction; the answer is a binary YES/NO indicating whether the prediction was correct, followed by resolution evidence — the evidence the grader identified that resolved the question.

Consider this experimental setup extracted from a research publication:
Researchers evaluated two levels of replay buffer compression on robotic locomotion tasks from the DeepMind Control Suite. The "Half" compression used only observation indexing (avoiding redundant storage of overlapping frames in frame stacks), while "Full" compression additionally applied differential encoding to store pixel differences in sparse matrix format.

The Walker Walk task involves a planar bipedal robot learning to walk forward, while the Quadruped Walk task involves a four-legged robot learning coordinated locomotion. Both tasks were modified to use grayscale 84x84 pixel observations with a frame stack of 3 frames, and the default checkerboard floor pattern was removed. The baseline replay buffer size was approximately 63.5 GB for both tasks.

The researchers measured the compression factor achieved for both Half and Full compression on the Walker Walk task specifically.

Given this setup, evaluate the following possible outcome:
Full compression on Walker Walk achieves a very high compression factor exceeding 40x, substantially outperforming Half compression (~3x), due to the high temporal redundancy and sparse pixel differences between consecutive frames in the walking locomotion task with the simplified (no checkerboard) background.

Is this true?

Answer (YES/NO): NO